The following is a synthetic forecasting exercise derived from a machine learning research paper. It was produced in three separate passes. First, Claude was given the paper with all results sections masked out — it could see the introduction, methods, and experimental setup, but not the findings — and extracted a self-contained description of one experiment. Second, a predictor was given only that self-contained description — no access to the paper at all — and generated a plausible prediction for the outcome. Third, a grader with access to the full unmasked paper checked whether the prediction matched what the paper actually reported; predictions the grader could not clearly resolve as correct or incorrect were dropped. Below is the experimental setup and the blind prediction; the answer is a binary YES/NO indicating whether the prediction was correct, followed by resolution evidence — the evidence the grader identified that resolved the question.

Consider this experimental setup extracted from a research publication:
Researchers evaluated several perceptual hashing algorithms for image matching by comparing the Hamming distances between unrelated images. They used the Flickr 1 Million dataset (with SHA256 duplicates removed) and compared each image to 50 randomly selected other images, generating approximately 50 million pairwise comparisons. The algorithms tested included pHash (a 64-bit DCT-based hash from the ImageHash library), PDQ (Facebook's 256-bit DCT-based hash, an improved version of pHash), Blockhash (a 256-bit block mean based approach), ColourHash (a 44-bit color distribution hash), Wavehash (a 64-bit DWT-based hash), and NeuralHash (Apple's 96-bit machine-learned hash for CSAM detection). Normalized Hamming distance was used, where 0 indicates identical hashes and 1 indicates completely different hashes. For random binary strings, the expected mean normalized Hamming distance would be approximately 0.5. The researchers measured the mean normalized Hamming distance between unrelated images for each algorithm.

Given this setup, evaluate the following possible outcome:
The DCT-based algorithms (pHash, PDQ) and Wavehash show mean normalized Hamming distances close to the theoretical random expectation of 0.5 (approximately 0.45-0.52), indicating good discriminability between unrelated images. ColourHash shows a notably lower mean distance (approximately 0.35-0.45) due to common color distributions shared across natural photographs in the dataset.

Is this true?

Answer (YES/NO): NO